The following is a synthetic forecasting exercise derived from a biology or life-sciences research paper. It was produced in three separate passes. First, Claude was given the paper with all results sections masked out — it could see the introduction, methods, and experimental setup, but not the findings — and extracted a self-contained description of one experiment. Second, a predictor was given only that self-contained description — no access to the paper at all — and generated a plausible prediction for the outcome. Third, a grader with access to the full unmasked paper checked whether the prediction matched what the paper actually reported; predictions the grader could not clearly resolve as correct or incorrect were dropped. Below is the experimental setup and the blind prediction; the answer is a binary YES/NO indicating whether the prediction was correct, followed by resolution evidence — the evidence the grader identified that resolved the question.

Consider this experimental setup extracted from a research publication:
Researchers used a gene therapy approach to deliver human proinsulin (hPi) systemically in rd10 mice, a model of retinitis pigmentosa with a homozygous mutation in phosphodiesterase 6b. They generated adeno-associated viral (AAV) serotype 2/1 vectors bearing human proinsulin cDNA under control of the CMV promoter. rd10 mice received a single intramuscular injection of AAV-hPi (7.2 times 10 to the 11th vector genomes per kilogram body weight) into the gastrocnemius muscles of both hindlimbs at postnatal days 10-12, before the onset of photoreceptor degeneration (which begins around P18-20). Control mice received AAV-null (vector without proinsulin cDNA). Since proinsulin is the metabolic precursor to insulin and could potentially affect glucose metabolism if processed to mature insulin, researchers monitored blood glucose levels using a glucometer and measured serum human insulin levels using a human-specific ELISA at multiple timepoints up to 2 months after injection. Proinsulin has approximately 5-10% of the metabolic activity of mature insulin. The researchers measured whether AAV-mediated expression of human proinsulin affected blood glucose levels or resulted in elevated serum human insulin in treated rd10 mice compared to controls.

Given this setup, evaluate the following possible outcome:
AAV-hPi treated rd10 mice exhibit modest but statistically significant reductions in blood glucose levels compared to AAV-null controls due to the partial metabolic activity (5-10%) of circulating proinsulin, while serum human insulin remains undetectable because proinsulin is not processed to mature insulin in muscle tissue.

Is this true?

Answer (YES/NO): NO